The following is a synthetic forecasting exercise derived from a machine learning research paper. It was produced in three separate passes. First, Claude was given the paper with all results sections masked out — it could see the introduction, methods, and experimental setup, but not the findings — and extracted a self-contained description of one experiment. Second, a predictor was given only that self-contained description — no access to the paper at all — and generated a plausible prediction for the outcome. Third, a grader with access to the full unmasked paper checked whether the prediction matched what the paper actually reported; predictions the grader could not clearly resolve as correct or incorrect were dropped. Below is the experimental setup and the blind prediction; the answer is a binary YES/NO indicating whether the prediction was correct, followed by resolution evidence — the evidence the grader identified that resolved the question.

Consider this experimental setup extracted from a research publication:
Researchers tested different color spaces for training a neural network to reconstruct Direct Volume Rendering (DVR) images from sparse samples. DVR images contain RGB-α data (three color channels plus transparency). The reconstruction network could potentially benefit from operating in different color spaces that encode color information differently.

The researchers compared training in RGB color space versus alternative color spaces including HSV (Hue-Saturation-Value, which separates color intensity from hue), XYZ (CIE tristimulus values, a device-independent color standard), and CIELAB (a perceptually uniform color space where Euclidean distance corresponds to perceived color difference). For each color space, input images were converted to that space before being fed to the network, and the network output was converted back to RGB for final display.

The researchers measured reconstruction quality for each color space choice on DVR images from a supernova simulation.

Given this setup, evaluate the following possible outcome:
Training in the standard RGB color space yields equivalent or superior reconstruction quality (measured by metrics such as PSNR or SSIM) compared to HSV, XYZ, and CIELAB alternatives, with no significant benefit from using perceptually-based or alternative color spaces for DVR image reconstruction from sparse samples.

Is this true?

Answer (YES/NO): YES